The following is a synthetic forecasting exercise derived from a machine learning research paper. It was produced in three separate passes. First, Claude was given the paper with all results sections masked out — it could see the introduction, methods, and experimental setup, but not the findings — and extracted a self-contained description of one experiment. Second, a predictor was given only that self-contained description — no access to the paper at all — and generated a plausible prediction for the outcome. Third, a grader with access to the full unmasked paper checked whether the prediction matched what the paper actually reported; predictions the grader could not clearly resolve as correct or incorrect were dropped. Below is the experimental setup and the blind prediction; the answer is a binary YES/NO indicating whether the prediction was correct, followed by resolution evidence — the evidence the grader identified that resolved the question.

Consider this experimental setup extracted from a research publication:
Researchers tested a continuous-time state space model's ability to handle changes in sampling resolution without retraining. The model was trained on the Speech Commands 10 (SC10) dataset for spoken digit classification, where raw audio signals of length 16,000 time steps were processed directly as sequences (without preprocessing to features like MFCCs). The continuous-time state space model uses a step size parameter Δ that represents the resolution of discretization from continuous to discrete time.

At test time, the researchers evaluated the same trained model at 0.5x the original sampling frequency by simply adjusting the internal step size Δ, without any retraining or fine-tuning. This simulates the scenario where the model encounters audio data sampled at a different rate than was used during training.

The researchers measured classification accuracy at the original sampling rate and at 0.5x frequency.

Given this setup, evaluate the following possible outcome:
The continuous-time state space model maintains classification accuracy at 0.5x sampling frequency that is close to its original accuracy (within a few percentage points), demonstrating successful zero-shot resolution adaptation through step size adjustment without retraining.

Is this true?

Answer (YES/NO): YES